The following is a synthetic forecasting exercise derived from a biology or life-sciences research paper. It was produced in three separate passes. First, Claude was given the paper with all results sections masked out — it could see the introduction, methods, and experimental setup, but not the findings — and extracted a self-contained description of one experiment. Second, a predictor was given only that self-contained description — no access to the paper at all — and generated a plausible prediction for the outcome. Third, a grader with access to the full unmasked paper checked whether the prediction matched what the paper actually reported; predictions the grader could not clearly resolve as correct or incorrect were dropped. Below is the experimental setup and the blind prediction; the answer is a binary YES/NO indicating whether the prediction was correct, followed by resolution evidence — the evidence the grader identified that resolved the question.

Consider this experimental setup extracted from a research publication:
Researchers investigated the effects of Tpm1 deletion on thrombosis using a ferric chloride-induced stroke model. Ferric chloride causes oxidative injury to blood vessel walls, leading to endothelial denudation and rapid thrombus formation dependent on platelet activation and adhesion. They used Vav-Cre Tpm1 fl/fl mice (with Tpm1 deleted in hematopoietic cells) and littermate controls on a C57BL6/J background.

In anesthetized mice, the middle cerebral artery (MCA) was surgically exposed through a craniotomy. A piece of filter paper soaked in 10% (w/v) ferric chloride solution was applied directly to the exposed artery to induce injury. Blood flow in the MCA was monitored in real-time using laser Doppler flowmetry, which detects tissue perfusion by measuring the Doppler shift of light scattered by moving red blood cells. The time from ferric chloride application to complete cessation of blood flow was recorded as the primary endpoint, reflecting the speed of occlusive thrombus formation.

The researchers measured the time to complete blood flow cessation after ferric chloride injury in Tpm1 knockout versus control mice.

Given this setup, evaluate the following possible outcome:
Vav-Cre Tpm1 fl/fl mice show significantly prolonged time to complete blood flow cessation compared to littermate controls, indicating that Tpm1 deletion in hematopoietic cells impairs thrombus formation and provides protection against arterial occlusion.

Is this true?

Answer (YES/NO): NO